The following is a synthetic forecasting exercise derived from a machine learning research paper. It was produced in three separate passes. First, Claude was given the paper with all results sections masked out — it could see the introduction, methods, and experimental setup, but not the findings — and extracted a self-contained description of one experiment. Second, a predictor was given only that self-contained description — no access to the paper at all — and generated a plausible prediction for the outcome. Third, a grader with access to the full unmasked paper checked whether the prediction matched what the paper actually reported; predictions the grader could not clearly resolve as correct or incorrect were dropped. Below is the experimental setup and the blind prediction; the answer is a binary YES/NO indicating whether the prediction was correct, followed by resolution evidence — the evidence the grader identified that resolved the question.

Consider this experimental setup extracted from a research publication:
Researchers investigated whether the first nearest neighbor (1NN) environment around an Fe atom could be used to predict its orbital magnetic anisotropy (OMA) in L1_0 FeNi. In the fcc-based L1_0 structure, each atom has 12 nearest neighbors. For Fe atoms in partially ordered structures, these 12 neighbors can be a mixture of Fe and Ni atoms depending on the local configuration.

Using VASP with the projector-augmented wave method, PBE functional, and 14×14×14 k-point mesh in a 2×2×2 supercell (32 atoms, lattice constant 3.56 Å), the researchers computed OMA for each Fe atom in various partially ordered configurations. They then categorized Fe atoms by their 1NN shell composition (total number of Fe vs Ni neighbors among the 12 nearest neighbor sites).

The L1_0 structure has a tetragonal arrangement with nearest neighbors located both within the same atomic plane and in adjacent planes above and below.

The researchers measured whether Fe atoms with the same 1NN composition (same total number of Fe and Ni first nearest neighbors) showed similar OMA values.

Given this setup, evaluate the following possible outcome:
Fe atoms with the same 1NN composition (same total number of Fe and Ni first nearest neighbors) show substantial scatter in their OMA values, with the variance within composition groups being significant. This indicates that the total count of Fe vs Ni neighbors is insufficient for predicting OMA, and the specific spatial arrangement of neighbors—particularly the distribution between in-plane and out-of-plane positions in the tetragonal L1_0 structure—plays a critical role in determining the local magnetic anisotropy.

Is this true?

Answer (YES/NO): YES